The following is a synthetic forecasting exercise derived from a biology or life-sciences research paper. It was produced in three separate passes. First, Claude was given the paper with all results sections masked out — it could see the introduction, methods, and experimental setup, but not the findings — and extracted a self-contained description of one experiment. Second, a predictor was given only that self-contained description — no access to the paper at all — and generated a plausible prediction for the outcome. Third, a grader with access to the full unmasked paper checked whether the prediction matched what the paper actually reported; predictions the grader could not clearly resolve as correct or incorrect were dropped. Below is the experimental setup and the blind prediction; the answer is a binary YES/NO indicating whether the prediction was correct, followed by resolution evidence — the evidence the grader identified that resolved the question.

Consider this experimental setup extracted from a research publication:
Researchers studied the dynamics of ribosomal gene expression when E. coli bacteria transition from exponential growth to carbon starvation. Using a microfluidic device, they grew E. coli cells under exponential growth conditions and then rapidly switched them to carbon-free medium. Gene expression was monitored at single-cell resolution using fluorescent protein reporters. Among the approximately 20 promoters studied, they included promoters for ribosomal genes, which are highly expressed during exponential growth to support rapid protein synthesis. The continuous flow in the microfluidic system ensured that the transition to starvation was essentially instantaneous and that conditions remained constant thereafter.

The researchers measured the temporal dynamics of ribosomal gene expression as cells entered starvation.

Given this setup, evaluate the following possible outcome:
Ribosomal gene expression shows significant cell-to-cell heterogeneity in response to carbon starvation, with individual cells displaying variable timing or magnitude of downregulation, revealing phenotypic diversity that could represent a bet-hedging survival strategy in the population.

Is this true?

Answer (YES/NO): NO